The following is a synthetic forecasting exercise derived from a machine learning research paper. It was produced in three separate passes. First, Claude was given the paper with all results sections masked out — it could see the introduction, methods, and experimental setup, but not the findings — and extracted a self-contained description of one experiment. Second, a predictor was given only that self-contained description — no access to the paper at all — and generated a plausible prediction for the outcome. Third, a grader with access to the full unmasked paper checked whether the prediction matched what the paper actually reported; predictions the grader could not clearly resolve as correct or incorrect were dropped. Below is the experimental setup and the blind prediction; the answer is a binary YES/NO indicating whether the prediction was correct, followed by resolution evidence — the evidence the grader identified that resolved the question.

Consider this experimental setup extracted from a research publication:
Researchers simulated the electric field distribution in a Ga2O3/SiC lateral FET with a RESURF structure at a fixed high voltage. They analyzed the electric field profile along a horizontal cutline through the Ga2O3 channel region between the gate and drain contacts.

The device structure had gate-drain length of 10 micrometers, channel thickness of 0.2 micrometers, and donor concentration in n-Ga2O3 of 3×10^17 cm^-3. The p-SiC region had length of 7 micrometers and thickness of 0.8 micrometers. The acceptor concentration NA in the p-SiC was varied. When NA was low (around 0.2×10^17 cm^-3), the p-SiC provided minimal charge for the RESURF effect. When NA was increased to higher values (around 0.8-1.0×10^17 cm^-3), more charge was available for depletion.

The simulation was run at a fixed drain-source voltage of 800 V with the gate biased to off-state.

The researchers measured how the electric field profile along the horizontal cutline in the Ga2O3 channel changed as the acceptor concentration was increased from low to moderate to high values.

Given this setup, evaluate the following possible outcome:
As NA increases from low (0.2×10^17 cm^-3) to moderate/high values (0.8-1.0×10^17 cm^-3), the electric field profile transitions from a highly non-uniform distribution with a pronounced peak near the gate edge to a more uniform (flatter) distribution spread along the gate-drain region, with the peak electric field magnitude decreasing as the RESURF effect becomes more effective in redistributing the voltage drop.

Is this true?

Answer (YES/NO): NO